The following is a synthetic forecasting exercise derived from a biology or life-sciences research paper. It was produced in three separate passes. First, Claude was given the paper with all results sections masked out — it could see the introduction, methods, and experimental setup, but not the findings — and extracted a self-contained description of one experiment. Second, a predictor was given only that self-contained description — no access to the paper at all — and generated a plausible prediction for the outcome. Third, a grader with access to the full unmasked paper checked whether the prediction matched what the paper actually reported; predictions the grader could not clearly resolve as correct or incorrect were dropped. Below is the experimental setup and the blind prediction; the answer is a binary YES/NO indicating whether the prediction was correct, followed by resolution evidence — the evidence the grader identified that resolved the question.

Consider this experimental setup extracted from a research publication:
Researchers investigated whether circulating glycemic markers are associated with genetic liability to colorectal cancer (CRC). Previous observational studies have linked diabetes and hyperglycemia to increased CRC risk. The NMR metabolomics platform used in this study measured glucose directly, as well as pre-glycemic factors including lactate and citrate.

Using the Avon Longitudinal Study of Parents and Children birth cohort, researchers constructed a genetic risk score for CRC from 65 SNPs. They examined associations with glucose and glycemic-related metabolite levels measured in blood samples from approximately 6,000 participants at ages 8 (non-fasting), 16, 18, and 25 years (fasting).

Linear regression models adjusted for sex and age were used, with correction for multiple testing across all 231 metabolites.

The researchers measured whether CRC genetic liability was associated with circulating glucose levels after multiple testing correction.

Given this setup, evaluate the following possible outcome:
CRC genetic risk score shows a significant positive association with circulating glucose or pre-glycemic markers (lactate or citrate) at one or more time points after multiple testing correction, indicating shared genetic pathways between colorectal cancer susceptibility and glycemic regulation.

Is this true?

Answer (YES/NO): NO